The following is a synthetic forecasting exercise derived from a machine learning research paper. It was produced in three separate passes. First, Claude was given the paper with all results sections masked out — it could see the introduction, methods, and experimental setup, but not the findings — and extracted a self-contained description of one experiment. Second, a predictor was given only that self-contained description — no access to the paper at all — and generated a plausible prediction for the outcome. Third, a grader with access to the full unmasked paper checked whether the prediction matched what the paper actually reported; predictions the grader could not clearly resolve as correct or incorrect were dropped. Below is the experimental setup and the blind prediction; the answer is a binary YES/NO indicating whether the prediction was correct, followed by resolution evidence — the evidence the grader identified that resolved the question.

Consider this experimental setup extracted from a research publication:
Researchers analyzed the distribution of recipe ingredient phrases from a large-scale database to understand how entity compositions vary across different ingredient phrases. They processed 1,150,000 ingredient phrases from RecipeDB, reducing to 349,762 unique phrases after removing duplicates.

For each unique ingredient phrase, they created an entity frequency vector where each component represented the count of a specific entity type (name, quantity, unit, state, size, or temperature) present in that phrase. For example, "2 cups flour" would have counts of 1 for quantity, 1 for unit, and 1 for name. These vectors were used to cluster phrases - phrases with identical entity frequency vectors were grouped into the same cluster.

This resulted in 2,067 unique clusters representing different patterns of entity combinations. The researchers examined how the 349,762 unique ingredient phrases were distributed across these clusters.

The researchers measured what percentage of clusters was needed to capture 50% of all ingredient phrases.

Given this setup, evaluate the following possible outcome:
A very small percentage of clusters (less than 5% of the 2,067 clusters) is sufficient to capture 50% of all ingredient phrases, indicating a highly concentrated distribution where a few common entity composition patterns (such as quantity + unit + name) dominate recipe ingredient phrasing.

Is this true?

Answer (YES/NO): YES